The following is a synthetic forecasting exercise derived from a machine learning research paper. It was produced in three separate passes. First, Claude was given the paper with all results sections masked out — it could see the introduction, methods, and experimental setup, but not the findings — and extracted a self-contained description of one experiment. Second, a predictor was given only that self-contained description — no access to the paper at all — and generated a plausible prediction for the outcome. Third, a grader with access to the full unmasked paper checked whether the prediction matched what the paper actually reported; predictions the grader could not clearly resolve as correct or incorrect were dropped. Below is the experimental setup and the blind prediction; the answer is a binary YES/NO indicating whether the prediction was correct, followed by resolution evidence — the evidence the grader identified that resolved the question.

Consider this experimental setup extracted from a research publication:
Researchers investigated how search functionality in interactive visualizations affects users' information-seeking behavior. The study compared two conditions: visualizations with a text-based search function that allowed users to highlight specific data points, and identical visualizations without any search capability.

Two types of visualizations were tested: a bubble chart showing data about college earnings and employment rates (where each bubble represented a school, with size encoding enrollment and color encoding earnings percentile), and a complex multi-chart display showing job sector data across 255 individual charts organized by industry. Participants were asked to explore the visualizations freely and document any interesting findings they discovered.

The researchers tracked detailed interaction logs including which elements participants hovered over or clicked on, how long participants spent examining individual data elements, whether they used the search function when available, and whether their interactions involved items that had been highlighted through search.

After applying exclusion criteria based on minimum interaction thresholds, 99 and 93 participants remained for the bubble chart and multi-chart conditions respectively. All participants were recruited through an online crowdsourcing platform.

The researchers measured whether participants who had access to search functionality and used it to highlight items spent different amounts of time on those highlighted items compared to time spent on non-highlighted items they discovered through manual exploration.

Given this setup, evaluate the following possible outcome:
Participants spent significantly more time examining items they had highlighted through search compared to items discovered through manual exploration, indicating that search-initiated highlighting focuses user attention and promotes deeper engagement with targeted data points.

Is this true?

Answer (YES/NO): YES